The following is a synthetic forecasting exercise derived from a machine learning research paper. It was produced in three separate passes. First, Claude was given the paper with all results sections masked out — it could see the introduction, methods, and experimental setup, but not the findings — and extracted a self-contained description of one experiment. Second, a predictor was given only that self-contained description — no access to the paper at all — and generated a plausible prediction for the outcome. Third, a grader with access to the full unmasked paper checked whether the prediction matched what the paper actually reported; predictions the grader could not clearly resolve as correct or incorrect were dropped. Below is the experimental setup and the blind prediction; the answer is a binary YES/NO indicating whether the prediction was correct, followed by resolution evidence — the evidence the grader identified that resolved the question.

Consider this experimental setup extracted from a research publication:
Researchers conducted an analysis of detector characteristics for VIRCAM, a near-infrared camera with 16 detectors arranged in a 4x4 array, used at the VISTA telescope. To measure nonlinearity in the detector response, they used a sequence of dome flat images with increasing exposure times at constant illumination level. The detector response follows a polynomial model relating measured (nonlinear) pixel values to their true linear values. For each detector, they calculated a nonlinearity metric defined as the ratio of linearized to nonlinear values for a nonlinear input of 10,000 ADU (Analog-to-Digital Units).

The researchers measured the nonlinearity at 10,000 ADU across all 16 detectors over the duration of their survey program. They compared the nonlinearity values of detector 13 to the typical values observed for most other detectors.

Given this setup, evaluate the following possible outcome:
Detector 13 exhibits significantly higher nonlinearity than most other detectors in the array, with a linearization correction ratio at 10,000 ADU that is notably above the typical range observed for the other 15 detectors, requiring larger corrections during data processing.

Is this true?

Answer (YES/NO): YES